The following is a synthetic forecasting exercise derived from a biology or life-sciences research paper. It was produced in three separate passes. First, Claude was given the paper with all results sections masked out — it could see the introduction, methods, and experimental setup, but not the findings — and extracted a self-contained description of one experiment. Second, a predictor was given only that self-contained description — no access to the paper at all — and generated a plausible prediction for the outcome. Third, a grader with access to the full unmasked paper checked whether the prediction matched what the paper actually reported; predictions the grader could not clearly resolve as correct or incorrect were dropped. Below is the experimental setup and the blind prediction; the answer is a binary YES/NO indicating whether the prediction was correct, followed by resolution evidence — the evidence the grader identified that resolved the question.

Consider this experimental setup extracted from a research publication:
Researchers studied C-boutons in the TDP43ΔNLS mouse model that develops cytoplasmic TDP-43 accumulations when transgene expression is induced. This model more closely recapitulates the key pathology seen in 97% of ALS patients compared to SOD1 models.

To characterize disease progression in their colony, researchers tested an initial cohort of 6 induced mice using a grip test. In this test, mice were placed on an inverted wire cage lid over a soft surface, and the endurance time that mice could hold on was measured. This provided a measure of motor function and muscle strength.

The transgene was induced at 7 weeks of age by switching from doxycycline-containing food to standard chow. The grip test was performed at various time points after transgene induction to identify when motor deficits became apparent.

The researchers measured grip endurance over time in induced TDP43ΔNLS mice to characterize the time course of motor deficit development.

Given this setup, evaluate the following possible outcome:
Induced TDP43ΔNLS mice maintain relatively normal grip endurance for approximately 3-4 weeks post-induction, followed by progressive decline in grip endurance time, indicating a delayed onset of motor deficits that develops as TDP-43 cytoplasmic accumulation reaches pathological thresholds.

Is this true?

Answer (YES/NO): NO